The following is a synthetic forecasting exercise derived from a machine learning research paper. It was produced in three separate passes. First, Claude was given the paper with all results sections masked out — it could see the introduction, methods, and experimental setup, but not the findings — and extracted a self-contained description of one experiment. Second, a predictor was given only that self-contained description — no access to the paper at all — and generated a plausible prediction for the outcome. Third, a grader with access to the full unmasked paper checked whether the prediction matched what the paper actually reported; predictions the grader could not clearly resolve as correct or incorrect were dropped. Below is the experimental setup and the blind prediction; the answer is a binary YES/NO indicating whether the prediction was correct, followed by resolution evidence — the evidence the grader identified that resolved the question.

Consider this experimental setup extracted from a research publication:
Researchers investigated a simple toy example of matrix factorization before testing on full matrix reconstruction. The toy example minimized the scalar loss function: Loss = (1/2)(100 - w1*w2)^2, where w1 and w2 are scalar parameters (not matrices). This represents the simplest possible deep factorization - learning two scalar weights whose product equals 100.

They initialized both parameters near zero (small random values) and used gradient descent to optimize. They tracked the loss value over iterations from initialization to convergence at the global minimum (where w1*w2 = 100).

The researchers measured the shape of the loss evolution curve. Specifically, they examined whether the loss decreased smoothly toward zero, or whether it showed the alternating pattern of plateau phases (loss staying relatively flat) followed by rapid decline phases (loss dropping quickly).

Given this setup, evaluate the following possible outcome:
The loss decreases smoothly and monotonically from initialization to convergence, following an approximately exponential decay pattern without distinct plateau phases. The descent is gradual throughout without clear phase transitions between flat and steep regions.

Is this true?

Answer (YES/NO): NO